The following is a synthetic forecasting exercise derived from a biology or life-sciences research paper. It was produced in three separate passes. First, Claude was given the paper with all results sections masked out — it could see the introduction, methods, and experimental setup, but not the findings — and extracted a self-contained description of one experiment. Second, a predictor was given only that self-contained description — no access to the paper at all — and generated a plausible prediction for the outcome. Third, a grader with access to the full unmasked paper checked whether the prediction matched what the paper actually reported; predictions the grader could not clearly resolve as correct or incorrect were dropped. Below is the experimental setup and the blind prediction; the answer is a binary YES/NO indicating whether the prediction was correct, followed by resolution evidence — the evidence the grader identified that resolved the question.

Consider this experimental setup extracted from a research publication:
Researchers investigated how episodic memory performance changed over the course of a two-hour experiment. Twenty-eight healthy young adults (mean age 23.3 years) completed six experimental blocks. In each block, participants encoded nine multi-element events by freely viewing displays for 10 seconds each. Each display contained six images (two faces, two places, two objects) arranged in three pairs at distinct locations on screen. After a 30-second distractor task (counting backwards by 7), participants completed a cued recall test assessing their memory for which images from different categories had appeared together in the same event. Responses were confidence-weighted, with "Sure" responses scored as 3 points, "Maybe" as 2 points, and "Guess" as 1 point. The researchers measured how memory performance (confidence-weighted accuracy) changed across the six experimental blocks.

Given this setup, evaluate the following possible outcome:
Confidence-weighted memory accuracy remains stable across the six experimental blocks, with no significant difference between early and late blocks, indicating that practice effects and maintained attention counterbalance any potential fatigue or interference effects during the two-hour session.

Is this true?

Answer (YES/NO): NO